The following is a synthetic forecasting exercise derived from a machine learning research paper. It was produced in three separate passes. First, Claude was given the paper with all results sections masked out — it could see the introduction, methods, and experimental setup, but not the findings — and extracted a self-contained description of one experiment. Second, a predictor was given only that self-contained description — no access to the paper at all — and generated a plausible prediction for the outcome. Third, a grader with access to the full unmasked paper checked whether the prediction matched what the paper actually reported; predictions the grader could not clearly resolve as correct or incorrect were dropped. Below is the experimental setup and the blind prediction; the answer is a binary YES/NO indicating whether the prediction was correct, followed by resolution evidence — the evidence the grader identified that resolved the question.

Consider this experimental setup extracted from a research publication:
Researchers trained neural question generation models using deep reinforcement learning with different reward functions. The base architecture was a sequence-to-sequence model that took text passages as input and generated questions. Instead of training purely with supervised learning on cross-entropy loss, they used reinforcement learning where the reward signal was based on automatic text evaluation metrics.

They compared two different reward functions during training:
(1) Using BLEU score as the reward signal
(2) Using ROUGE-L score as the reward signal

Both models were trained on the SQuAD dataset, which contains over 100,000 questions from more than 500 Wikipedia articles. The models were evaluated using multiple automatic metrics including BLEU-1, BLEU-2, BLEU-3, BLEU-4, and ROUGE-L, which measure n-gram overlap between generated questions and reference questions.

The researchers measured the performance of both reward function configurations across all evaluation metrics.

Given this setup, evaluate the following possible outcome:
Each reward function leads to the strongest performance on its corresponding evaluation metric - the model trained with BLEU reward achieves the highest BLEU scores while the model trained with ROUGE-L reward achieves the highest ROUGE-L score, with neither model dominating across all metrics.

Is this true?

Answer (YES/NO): NO